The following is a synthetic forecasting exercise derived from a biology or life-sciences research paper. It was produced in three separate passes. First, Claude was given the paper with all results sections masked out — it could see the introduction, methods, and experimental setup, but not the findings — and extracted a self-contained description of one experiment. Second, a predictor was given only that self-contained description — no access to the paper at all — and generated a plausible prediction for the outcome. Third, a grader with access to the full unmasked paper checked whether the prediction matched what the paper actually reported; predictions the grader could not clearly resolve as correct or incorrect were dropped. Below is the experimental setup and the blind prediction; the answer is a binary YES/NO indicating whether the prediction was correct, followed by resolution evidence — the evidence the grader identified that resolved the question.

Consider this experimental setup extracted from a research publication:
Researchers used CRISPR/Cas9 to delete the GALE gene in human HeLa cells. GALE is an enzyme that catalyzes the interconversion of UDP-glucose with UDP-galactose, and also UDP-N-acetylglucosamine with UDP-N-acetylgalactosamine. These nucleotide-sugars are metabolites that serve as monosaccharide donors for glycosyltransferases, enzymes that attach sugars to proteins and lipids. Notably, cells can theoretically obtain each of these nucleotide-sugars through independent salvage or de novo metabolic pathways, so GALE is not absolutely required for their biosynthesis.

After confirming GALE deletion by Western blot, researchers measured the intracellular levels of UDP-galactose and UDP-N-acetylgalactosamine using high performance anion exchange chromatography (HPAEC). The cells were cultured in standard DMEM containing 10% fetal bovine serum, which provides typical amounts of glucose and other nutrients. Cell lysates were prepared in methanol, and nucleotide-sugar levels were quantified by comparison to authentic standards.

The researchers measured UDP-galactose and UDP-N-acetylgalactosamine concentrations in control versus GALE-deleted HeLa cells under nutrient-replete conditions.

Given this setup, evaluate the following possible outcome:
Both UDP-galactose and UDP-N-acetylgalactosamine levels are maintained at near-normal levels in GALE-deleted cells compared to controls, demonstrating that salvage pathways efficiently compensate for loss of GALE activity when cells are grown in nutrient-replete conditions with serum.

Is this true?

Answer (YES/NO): NO